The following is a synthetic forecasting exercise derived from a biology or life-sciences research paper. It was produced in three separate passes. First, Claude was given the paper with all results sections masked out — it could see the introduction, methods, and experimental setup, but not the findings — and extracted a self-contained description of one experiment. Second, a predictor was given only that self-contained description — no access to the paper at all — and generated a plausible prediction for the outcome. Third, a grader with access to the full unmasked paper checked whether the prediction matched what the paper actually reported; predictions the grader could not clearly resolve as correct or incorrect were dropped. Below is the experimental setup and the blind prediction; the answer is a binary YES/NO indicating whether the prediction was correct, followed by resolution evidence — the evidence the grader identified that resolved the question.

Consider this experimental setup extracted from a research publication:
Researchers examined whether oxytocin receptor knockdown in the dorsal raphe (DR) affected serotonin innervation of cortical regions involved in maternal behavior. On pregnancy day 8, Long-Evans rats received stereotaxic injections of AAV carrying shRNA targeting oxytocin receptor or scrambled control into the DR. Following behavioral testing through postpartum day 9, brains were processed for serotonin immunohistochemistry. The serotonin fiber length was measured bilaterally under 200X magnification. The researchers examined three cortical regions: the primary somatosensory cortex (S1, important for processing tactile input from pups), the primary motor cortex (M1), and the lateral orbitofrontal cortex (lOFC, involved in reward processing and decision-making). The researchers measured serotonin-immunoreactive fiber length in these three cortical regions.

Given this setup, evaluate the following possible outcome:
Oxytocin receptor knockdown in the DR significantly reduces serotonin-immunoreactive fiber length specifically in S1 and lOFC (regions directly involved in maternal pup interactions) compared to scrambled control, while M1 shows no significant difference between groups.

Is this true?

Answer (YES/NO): NO